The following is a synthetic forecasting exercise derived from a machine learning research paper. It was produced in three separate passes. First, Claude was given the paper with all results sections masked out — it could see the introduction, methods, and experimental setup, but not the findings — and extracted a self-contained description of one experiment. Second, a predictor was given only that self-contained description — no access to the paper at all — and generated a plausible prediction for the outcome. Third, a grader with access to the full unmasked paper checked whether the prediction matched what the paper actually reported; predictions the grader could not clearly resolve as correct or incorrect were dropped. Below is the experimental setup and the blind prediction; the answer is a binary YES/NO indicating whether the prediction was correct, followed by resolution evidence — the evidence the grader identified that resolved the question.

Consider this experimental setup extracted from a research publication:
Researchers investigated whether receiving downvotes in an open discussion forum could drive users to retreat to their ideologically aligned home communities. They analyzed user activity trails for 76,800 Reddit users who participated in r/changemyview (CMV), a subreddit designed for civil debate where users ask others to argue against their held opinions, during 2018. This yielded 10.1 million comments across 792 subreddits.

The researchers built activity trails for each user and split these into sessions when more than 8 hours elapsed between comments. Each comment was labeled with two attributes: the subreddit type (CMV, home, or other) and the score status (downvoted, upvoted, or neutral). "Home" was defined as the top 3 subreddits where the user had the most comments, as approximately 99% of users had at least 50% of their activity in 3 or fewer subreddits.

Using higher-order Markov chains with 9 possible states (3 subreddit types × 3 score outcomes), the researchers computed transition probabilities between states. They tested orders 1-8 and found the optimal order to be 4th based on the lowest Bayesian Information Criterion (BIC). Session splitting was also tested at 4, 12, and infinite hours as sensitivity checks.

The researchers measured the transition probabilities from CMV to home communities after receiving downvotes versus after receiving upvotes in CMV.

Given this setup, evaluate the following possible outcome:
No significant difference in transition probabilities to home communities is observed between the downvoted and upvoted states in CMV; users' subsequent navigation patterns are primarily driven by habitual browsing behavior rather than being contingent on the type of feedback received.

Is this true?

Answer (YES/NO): YES